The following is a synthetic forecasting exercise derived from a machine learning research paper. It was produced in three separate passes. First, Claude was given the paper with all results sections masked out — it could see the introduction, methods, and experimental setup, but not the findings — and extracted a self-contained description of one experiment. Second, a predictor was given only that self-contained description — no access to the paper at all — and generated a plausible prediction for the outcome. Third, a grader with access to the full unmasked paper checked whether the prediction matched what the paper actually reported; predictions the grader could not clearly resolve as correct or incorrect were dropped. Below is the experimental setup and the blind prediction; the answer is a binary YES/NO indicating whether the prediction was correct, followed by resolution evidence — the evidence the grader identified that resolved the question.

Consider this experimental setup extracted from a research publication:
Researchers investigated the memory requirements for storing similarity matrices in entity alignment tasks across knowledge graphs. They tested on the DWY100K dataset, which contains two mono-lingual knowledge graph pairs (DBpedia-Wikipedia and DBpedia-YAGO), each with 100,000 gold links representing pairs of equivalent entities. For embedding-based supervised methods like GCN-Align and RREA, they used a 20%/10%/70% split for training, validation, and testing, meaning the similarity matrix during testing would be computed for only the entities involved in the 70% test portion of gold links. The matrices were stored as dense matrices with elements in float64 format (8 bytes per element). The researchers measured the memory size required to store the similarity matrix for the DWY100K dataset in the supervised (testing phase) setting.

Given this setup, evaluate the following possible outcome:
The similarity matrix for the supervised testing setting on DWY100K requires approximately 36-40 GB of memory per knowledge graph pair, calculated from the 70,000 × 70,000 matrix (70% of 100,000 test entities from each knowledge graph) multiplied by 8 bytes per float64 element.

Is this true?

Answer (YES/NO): YES